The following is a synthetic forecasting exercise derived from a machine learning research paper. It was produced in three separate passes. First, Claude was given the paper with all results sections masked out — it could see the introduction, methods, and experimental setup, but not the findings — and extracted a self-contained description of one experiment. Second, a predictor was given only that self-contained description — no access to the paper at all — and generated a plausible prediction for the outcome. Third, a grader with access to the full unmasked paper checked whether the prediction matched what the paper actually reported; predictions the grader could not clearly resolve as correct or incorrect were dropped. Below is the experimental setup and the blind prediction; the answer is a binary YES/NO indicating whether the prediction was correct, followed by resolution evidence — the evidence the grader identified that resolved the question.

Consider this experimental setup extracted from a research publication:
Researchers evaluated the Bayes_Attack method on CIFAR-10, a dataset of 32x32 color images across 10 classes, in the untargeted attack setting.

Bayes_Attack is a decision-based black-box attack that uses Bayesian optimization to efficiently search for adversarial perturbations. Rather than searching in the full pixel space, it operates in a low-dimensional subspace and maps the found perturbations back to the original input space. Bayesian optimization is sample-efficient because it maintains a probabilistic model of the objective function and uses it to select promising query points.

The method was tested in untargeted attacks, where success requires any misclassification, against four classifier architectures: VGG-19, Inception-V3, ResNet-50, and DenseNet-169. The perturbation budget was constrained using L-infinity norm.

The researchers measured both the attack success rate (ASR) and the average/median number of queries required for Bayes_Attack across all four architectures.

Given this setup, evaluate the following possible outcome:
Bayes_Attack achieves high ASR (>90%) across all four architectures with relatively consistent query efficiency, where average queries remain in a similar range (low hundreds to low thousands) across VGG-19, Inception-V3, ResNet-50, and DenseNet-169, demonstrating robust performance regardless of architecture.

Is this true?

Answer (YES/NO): NO